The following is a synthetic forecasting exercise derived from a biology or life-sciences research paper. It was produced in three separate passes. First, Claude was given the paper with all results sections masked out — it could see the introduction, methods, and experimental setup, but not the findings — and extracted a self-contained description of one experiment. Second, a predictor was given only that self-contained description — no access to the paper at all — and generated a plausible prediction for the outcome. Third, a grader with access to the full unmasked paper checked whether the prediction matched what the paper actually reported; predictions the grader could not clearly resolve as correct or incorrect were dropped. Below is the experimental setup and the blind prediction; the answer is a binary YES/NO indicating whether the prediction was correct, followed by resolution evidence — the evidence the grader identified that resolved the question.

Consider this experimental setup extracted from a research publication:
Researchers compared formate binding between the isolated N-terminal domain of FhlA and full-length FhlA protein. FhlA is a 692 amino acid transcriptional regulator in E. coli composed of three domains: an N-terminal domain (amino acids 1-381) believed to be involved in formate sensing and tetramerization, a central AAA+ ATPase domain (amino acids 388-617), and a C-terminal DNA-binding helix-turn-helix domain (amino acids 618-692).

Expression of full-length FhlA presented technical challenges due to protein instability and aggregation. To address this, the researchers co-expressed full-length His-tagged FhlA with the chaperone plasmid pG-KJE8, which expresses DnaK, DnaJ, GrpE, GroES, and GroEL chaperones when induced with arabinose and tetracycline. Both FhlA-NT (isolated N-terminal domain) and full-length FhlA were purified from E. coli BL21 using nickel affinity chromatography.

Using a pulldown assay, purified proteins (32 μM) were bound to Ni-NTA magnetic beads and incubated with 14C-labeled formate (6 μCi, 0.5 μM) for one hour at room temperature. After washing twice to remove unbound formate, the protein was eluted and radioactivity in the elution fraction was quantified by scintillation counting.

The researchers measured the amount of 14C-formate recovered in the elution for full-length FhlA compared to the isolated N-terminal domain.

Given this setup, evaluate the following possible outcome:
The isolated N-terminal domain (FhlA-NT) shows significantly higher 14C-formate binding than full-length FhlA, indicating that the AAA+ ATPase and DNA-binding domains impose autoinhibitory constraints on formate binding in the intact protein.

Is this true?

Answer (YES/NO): NO